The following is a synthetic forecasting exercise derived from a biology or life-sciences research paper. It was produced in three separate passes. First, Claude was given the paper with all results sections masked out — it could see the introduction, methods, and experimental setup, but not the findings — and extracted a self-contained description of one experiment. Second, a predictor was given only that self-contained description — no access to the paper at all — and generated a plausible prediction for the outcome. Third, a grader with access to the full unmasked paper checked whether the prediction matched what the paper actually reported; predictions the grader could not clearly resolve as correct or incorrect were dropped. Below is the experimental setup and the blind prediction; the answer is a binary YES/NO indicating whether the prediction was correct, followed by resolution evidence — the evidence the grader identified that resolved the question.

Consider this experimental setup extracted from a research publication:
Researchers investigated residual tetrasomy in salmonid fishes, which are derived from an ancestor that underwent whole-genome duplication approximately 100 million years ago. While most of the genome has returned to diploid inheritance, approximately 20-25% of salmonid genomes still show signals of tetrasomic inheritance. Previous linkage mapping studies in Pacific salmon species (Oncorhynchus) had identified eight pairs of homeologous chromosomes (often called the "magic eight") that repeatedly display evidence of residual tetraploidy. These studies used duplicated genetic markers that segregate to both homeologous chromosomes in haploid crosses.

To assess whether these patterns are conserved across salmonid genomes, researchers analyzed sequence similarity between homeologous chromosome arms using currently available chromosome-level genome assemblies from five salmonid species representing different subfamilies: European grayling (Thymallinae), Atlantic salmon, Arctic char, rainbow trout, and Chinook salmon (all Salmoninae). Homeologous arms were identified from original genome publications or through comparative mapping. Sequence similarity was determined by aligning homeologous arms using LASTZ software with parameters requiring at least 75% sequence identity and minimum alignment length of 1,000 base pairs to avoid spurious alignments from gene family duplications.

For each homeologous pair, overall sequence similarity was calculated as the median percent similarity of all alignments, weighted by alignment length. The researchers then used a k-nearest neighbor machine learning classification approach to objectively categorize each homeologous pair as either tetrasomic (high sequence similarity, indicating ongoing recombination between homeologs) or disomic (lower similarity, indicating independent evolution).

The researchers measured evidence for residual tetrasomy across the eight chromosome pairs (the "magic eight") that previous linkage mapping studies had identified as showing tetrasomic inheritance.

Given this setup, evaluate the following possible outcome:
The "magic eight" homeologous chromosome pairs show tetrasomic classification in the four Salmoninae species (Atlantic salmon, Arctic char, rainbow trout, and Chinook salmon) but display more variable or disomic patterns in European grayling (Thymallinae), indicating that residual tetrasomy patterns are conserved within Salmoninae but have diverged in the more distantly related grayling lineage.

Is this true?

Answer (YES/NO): NO